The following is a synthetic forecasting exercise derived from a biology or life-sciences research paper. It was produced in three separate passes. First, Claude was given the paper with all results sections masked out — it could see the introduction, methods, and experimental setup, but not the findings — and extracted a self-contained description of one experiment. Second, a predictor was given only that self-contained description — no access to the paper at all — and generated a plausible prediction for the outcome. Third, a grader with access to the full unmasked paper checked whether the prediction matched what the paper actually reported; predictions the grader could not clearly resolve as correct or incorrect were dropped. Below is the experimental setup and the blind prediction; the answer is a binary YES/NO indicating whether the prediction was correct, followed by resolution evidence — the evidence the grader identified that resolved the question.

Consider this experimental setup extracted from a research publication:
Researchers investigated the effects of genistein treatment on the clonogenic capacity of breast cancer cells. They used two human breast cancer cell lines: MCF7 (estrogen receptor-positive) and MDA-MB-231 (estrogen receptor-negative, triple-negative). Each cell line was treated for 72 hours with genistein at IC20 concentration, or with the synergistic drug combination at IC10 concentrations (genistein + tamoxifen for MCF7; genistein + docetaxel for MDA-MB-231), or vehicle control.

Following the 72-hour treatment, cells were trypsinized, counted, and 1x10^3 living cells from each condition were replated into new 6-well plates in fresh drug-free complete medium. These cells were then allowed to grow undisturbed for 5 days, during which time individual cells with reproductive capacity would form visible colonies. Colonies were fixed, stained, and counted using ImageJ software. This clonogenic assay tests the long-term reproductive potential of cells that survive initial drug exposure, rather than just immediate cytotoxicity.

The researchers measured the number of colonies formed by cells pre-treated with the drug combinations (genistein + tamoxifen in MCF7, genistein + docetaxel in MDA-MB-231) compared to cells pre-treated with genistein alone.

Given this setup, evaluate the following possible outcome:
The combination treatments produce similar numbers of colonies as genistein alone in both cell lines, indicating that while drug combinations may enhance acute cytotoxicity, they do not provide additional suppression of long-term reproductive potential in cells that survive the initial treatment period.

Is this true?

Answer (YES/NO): NO